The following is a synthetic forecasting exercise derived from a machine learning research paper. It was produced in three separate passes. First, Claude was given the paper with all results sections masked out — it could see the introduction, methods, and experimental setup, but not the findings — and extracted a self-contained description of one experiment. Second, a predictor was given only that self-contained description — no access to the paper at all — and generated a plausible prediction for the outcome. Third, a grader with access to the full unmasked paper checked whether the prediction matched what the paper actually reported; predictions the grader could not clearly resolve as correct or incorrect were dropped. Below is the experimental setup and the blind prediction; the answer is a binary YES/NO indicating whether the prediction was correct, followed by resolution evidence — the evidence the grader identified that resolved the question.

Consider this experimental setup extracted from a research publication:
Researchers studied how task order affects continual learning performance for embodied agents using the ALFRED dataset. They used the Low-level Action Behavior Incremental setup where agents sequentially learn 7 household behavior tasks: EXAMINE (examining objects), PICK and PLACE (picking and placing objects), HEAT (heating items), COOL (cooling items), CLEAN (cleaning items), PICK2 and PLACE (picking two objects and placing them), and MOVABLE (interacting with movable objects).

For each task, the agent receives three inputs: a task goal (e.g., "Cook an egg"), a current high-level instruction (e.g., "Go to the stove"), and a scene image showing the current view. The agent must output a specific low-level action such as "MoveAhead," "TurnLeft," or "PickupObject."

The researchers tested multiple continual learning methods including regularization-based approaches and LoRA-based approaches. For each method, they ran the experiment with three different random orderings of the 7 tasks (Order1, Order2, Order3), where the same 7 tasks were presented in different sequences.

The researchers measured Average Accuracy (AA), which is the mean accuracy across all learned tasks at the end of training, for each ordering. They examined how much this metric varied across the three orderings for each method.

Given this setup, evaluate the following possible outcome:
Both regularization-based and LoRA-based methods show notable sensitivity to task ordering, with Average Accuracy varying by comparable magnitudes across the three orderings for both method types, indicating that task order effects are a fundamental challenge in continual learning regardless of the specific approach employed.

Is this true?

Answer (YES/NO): NO